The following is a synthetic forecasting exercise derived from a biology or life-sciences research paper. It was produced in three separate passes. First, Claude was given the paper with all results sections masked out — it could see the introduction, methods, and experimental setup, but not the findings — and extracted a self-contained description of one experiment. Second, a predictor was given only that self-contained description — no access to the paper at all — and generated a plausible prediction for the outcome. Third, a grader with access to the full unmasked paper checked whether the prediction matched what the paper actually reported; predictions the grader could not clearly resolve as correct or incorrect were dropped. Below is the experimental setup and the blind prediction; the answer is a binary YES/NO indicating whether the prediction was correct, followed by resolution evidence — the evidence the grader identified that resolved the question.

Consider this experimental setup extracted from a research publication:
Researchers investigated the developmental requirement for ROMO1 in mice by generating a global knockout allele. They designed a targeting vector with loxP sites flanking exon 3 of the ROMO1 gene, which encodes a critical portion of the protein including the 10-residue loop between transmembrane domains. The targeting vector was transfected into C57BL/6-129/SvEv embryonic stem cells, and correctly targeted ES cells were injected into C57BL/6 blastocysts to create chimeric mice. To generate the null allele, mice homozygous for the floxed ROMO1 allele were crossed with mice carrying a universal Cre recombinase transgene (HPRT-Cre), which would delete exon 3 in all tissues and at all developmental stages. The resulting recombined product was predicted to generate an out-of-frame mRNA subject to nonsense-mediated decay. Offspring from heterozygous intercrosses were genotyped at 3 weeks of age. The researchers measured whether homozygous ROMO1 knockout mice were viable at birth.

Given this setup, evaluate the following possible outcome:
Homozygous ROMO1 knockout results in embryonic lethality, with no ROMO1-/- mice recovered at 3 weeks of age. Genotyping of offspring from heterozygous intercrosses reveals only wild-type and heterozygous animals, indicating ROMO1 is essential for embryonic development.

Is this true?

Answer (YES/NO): YES